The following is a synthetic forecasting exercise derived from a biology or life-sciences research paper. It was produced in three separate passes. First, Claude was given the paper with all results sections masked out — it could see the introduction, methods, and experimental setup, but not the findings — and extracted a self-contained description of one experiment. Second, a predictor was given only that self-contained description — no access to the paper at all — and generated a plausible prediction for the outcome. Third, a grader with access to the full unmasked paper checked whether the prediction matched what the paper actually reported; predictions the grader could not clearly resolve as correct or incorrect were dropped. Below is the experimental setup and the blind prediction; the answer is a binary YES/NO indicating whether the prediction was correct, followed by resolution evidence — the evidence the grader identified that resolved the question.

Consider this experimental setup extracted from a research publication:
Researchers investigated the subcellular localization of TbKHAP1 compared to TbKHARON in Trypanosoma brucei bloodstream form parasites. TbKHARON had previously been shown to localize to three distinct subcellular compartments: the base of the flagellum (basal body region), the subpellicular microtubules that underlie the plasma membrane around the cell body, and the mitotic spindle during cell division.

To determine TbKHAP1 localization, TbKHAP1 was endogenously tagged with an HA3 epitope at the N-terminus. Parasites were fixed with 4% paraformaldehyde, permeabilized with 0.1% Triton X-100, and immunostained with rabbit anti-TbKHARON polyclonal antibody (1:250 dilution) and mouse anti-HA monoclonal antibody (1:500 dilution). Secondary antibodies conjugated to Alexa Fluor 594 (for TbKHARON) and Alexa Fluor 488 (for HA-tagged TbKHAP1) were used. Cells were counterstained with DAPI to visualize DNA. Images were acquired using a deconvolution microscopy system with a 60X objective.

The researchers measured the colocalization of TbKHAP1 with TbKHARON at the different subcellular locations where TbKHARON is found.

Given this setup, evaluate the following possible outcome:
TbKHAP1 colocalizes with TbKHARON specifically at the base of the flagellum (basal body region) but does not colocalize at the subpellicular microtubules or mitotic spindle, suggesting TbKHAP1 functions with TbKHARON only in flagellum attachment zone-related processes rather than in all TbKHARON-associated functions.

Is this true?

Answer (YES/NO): NO